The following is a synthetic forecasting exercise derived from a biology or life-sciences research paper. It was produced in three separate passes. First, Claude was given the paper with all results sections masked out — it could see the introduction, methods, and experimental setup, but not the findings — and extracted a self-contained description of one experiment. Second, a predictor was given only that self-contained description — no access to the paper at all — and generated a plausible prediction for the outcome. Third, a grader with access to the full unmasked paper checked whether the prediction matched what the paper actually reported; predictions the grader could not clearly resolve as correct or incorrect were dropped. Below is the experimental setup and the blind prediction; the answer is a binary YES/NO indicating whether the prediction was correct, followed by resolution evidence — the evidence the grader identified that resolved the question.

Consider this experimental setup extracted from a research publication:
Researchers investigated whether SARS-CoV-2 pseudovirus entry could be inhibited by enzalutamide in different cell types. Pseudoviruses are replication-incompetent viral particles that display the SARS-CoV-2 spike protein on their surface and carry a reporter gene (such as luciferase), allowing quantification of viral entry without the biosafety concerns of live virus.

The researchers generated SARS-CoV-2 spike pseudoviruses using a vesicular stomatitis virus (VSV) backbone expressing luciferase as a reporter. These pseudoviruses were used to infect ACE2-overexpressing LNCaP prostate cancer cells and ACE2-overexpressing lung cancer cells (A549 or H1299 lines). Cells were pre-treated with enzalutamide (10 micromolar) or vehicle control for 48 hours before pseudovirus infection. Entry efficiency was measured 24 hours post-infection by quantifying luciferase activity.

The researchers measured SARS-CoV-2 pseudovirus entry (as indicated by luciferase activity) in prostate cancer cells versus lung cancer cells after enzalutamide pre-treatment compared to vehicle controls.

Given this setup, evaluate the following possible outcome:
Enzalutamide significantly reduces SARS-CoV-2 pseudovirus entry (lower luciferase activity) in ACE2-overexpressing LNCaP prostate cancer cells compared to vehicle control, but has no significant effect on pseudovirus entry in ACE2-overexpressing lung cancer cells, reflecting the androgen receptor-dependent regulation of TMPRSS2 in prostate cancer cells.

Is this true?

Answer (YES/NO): YES